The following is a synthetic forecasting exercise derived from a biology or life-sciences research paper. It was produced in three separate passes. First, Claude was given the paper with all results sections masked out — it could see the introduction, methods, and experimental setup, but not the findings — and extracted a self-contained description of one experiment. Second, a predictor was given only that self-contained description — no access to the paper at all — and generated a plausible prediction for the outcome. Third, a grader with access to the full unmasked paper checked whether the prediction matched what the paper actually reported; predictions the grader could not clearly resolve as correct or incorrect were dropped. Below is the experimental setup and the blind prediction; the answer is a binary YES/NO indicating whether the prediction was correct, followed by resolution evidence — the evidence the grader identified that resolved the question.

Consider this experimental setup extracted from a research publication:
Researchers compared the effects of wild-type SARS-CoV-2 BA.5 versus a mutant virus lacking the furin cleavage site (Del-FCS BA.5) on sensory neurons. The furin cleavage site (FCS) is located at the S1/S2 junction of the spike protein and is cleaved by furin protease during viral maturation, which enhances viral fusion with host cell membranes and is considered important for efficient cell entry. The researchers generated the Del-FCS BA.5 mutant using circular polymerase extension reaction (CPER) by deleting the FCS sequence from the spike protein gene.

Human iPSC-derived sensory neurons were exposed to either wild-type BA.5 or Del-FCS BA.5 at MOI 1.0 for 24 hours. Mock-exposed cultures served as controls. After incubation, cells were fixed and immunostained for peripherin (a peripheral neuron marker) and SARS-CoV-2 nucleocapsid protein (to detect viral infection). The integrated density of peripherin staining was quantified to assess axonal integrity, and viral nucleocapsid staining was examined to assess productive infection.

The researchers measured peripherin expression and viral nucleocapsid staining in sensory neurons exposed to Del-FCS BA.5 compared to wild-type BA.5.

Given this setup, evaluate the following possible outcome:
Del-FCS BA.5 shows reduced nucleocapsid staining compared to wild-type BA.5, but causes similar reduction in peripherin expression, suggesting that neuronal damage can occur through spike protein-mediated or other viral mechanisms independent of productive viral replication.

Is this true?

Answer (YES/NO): NO